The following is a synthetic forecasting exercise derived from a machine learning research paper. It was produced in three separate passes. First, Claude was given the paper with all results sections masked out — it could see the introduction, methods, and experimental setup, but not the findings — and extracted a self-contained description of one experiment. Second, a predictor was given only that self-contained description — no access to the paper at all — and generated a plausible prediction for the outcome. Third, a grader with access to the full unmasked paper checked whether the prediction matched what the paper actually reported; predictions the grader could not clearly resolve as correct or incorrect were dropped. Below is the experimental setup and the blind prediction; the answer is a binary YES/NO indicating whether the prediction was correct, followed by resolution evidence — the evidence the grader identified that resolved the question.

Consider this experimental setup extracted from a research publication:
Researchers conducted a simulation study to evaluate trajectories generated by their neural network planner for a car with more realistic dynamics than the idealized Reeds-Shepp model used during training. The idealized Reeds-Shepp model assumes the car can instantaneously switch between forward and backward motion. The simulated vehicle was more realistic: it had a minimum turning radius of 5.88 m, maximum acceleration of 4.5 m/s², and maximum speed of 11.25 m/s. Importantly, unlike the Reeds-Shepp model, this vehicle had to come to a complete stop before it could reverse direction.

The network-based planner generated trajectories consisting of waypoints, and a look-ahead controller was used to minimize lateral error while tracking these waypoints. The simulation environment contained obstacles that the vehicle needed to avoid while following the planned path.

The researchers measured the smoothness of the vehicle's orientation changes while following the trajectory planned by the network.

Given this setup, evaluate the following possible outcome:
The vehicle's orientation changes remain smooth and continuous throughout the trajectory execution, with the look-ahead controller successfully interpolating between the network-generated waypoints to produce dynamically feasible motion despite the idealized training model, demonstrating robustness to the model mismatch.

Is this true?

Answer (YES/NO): YES